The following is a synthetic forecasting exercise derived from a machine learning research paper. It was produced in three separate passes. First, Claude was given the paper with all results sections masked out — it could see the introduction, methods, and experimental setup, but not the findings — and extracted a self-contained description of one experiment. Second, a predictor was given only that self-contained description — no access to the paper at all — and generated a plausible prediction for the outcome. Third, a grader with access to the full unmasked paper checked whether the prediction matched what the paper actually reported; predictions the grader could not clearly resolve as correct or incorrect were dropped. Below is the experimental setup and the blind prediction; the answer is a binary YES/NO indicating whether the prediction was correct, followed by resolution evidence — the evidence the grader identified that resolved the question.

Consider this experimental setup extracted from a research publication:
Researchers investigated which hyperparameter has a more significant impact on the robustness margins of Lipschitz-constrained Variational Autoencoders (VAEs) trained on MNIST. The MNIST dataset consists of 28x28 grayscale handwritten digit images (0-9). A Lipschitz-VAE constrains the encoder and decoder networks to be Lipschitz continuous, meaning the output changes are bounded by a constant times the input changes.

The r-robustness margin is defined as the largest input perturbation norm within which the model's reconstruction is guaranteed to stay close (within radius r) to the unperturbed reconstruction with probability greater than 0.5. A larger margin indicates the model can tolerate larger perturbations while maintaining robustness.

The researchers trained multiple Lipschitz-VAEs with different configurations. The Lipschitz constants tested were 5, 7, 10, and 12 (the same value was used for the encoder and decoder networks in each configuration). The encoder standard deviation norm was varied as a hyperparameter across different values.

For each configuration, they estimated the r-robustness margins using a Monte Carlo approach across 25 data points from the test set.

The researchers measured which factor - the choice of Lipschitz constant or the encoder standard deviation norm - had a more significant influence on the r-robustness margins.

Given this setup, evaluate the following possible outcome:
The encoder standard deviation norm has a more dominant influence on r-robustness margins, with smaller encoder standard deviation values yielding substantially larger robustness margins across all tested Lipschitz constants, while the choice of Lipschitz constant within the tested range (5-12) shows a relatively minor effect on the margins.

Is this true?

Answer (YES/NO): NO